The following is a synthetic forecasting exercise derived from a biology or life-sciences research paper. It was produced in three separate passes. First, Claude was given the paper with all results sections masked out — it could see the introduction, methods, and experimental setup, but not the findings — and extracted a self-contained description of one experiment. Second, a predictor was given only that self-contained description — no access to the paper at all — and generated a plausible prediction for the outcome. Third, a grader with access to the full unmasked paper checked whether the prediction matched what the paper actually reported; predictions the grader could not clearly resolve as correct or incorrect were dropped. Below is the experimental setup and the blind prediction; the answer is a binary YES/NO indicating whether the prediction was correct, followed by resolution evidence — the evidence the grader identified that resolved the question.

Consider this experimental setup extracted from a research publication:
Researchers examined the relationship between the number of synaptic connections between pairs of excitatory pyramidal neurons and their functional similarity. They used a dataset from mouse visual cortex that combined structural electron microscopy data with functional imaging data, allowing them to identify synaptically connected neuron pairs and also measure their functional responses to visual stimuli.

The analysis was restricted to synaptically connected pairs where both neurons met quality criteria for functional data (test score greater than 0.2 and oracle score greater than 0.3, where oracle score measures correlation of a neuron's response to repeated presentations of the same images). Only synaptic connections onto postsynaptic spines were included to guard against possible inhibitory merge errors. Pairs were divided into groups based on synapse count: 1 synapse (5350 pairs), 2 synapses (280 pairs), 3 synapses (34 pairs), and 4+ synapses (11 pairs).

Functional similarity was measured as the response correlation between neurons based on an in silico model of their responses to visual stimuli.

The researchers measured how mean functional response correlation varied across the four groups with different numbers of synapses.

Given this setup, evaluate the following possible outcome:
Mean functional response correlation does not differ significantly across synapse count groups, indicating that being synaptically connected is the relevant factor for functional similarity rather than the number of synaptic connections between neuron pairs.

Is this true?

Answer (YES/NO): NO